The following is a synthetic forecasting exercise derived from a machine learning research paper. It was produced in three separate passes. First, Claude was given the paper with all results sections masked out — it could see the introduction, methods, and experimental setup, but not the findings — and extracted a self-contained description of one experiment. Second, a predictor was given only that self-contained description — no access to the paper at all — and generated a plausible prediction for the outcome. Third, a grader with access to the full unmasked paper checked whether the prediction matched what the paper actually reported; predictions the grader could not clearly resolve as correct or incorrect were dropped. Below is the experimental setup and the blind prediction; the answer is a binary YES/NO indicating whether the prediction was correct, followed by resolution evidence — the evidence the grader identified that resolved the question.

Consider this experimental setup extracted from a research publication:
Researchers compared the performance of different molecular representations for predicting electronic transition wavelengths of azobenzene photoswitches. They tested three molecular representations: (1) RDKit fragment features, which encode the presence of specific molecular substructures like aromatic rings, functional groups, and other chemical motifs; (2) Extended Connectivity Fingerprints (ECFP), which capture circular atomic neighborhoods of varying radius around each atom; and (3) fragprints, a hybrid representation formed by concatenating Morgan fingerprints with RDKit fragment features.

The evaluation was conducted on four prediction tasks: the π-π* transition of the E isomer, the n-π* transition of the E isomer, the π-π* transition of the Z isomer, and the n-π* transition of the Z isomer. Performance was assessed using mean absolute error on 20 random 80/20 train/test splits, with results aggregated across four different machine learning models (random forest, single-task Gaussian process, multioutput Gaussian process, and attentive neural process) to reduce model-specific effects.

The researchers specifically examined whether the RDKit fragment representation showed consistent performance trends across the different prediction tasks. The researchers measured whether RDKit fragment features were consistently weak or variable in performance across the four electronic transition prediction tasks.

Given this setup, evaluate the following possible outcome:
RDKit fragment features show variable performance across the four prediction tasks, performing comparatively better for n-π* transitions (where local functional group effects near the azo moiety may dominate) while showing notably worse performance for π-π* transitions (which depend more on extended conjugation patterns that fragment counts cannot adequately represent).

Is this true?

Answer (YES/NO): NO